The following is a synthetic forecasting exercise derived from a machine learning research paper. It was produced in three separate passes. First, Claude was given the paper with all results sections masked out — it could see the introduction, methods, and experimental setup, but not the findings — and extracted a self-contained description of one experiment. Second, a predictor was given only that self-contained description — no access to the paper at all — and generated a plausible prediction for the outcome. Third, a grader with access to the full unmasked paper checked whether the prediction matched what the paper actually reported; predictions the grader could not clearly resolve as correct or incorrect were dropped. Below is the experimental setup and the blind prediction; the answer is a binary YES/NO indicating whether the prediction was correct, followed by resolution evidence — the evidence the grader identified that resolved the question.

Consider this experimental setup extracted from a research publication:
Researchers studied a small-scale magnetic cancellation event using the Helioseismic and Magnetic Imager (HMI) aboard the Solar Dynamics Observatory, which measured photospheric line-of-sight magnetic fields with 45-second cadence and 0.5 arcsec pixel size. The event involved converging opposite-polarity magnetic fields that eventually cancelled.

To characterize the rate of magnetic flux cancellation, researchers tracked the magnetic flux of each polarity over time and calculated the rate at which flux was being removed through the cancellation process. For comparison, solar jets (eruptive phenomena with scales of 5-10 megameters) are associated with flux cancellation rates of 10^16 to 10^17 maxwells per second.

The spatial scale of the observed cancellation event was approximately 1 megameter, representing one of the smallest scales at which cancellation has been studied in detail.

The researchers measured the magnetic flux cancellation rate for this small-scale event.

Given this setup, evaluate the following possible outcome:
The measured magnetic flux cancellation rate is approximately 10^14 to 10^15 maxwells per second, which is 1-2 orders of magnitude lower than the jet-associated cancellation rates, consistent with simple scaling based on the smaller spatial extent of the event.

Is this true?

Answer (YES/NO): YES